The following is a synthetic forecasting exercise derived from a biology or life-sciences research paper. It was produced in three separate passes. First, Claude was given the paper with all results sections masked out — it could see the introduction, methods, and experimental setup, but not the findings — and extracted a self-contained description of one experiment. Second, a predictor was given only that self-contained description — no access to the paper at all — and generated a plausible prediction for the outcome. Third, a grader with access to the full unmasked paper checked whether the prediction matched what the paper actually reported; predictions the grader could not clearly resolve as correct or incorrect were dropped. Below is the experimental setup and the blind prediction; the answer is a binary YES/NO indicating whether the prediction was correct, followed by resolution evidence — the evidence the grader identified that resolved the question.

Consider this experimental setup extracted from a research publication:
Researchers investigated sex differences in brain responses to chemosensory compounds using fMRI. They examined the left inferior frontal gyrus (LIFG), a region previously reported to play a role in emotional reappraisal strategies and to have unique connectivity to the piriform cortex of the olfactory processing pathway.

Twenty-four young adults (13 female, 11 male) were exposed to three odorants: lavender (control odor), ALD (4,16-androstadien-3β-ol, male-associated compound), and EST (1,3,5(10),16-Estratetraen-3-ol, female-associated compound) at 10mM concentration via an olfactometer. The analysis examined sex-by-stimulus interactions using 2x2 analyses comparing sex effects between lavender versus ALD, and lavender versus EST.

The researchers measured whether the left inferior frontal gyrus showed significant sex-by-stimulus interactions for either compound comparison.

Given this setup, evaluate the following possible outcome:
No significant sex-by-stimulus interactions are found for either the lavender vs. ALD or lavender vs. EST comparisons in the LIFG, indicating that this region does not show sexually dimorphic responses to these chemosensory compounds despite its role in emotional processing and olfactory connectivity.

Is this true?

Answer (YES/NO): NO